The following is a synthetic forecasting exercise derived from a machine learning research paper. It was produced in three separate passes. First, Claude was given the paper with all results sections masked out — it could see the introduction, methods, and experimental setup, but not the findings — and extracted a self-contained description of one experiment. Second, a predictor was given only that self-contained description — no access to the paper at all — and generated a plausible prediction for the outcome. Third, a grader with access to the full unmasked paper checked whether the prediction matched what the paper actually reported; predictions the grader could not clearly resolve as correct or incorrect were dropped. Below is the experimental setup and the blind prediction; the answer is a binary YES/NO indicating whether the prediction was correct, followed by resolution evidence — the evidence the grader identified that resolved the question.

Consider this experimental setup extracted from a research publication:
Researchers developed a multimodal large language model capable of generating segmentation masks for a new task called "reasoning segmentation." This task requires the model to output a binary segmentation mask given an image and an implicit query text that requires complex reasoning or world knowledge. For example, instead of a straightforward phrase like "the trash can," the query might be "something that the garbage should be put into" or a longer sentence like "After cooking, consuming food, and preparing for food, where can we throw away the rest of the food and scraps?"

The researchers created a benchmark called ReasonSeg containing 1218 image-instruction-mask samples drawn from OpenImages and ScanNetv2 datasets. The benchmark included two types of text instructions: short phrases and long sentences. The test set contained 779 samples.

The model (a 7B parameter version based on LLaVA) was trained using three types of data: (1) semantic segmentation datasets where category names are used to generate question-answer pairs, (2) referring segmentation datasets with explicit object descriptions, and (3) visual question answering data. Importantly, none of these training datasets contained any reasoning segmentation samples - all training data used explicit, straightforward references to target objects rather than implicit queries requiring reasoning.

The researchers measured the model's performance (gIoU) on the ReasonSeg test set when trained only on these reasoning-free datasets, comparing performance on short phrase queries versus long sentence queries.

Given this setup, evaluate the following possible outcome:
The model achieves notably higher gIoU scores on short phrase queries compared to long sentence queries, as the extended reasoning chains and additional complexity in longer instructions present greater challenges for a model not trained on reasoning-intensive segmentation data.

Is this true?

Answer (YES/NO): NO